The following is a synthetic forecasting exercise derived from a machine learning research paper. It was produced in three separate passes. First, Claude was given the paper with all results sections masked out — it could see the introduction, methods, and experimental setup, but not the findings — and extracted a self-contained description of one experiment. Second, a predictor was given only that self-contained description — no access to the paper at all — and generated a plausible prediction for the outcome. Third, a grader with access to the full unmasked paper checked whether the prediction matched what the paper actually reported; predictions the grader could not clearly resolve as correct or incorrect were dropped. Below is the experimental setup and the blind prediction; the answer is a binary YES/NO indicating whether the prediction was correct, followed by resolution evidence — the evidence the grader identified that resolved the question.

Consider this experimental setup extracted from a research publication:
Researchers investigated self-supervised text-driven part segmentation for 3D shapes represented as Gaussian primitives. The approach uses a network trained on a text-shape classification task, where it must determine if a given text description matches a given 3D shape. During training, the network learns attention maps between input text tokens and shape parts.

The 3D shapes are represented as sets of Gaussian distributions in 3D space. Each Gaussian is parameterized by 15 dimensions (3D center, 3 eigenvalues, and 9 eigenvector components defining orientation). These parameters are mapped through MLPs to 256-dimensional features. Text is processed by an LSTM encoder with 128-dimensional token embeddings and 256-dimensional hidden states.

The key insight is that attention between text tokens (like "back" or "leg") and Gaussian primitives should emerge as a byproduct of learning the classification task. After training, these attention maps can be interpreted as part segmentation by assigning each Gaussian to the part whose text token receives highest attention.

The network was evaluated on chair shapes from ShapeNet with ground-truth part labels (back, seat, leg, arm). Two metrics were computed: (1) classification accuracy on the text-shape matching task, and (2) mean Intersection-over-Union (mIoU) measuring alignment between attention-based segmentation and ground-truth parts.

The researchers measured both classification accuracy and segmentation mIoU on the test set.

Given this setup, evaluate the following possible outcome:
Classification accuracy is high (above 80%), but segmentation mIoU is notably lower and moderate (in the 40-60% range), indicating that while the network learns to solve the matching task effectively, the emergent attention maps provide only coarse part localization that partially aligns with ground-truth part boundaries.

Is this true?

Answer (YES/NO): NO